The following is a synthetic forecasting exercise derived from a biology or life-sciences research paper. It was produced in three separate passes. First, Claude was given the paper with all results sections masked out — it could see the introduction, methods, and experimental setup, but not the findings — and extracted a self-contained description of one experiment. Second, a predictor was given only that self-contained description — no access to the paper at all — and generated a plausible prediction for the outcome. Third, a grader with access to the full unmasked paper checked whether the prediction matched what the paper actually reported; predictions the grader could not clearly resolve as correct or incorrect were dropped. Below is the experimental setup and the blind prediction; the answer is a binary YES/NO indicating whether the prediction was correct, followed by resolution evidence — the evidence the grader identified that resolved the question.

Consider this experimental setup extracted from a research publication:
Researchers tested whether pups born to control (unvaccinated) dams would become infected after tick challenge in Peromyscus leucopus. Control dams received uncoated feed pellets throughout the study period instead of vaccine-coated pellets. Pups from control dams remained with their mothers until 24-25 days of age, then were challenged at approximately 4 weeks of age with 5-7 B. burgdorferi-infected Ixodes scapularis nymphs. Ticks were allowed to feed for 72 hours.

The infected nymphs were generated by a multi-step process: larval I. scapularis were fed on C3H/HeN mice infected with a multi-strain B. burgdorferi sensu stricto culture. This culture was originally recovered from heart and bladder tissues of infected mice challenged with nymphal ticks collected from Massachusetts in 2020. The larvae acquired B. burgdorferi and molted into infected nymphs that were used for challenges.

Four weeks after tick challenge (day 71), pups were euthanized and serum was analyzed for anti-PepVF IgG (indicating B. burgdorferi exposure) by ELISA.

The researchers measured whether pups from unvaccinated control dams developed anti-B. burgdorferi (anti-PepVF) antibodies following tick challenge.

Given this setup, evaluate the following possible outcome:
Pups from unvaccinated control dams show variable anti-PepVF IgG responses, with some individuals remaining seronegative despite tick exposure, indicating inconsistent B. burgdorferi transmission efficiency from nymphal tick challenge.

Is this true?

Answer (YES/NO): NO